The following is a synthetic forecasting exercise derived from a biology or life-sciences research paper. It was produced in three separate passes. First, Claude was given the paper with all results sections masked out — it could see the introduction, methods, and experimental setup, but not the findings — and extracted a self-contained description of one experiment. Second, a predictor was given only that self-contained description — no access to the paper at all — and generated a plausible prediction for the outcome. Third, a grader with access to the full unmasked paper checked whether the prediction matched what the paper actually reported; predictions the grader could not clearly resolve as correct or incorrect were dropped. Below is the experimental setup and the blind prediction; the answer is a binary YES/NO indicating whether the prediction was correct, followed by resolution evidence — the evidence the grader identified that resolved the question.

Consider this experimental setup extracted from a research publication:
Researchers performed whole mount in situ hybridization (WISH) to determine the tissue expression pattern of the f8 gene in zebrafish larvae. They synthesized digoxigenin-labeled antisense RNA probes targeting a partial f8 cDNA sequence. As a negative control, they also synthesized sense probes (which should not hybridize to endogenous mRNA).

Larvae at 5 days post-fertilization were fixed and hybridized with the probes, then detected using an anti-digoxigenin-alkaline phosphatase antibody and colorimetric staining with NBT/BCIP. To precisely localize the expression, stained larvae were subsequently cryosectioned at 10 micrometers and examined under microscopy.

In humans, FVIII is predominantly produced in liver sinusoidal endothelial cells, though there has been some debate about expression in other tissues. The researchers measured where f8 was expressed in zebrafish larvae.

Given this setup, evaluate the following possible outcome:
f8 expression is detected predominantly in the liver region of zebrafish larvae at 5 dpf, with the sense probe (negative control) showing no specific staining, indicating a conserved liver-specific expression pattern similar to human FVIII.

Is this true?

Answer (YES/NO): NO